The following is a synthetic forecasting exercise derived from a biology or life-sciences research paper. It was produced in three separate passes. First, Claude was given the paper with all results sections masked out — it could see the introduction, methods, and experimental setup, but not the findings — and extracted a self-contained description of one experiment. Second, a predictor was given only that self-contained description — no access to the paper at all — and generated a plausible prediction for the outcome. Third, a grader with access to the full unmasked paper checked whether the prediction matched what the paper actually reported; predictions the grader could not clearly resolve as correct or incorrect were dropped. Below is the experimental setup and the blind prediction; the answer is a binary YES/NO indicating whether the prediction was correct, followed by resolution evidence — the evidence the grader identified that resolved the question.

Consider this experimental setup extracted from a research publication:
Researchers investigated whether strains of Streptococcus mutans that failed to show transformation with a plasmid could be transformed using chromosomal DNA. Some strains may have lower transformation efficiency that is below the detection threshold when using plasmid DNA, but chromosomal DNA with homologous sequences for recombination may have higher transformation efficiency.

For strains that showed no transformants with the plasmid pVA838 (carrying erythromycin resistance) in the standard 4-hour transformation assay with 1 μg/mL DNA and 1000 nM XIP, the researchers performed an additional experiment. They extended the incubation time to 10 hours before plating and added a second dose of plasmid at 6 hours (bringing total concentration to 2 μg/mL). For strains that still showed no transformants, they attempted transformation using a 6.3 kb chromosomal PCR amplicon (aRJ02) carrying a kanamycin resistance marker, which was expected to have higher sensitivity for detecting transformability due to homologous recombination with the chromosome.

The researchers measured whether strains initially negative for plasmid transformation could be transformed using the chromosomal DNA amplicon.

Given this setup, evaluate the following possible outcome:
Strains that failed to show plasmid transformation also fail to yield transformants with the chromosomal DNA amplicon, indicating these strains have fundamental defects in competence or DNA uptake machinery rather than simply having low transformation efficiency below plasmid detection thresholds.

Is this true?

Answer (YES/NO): NO